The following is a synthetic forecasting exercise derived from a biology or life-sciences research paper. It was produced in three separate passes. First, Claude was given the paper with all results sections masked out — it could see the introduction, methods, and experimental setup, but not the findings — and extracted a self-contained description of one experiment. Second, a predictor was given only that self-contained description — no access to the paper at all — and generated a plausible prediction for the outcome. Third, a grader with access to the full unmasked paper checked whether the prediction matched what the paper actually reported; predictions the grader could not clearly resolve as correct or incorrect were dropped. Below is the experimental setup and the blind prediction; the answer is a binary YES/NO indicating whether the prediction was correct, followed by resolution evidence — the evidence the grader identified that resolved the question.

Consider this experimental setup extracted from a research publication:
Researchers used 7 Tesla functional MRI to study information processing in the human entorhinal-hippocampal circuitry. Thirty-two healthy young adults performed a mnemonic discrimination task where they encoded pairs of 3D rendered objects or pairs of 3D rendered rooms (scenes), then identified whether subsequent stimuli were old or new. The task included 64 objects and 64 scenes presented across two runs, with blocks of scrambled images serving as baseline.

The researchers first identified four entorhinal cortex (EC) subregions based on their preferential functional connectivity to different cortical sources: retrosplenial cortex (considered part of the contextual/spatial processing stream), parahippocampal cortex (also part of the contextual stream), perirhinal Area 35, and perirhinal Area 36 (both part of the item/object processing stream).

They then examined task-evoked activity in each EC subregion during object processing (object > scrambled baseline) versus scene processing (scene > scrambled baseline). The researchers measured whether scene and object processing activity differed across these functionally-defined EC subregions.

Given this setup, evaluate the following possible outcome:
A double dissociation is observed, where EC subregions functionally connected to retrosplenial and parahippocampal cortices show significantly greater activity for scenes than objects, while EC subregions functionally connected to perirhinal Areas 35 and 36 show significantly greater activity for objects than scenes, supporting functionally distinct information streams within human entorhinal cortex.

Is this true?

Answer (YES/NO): NO